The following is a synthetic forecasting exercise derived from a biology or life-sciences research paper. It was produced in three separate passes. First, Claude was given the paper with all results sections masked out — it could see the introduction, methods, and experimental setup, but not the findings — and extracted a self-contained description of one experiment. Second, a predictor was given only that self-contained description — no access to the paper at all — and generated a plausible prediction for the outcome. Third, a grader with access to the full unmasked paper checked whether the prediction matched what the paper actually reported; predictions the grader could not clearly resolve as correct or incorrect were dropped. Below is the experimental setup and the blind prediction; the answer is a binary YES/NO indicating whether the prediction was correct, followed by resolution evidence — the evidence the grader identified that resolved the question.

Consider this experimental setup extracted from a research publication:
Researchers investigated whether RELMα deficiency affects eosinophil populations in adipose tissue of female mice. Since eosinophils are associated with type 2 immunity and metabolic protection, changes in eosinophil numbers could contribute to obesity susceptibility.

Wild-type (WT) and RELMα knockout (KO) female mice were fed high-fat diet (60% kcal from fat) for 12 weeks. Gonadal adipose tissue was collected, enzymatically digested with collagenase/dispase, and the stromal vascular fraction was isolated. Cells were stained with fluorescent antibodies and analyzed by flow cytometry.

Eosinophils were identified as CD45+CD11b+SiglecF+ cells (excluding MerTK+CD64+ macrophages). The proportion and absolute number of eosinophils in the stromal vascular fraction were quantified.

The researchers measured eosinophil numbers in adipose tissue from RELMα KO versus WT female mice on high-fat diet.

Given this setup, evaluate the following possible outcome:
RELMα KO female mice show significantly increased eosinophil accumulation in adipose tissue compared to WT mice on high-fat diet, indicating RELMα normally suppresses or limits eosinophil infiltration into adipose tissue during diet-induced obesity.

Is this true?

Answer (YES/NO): NO